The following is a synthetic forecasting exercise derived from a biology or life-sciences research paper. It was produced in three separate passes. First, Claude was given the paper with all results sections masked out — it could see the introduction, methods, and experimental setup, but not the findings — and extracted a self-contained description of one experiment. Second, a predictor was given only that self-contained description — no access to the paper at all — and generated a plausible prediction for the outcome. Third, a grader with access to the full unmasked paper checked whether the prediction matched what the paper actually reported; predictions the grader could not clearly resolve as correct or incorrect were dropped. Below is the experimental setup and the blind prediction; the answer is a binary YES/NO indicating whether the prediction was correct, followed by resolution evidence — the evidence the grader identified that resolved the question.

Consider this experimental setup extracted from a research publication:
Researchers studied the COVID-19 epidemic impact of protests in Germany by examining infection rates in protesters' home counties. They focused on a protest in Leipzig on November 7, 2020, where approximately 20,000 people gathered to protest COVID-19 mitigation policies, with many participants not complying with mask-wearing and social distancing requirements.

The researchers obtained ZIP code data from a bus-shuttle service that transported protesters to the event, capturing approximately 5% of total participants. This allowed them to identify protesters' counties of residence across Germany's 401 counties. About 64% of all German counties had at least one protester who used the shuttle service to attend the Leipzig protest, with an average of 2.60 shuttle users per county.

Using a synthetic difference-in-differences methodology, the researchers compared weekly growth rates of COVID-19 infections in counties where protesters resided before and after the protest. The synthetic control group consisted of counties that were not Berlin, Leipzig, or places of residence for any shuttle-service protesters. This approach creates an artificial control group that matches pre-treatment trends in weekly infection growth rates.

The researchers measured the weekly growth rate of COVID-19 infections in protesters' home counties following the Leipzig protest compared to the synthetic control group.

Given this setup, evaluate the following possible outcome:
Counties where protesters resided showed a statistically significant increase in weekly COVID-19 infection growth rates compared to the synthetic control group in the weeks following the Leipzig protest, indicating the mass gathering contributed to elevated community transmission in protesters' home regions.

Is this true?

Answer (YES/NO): NO